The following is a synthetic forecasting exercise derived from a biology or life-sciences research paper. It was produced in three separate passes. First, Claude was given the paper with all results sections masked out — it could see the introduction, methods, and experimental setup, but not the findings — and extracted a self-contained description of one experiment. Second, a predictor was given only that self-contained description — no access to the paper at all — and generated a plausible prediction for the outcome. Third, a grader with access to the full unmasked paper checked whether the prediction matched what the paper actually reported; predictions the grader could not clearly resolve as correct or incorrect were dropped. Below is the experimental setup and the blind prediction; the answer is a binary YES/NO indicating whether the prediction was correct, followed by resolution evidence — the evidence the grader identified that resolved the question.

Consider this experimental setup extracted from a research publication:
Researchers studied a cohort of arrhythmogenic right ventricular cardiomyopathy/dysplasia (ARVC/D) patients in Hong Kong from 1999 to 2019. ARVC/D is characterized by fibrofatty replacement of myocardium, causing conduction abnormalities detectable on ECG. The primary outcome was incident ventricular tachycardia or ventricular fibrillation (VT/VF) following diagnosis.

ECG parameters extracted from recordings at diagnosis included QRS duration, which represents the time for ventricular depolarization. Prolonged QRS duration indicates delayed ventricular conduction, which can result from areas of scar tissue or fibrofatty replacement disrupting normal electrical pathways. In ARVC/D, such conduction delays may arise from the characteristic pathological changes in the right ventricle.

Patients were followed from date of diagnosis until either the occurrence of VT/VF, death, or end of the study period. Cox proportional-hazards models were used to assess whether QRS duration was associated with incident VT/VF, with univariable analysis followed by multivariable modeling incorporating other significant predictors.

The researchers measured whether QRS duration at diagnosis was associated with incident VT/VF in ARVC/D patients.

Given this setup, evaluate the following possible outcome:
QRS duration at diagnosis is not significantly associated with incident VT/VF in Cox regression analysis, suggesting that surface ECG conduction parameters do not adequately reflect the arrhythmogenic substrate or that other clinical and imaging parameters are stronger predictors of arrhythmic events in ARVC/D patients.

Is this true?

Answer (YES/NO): NO